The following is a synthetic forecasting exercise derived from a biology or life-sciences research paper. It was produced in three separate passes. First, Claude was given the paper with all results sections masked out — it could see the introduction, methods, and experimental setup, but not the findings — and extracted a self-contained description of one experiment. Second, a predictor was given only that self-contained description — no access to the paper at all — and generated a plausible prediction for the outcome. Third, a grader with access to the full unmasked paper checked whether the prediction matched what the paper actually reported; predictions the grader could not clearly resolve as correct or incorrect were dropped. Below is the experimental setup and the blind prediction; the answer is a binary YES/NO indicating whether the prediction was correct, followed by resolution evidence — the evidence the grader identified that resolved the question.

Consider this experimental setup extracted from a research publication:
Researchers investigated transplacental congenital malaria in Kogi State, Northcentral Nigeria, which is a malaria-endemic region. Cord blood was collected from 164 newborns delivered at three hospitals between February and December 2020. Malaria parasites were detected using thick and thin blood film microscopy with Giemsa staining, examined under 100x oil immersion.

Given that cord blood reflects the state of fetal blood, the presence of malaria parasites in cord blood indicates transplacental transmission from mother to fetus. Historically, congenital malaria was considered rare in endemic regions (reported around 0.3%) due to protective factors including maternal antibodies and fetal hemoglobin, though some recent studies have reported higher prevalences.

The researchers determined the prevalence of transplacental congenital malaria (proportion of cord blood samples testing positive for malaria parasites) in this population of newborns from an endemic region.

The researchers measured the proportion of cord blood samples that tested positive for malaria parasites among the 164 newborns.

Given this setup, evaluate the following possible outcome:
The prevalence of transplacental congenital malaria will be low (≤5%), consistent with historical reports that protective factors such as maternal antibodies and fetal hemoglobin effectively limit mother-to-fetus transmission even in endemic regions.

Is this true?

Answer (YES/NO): NO